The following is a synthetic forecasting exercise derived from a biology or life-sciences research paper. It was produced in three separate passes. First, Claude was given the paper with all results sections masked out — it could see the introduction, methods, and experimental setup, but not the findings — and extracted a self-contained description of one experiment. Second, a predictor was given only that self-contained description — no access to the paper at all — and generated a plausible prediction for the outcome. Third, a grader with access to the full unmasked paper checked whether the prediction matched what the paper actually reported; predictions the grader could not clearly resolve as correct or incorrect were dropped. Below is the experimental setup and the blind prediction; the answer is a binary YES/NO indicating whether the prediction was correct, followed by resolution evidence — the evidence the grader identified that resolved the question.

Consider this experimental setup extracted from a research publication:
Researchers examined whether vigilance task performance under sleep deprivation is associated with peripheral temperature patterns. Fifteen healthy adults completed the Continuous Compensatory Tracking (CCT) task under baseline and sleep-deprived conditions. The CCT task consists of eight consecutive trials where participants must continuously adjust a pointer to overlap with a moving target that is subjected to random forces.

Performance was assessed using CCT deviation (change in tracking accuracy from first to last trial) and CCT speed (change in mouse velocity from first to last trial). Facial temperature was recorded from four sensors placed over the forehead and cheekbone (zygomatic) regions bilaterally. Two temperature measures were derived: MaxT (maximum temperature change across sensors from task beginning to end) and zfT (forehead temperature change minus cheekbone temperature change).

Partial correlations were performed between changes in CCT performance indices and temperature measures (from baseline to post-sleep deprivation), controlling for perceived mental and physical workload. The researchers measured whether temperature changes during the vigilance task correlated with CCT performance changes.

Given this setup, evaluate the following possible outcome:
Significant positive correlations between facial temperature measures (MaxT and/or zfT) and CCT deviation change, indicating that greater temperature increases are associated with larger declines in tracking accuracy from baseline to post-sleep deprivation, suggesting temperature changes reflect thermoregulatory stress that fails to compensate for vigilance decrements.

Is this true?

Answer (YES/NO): NO